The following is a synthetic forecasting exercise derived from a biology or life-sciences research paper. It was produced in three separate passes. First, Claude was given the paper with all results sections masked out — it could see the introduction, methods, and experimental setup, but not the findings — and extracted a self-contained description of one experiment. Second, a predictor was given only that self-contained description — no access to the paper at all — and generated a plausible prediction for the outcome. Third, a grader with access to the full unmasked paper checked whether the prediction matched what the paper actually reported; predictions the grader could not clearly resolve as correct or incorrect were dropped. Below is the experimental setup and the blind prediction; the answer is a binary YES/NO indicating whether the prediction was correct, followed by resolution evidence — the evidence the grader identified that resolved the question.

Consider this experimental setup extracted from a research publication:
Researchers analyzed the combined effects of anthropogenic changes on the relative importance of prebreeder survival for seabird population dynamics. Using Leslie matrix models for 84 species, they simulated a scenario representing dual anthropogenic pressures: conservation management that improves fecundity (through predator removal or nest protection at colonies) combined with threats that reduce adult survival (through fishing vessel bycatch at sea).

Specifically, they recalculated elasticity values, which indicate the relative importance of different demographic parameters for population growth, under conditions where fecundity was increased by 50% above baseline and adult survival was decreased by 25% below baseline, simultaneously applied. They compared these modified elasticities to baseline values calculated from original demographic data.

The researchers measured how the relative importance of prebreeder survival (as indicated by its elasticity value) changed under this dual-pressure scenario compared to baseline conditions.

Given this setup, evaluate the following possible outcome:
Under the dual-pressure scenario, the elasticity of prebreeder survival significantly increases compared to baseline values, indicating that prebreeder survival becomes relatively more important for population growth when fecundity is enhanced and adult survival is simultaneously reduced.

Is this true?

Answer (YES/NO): YES